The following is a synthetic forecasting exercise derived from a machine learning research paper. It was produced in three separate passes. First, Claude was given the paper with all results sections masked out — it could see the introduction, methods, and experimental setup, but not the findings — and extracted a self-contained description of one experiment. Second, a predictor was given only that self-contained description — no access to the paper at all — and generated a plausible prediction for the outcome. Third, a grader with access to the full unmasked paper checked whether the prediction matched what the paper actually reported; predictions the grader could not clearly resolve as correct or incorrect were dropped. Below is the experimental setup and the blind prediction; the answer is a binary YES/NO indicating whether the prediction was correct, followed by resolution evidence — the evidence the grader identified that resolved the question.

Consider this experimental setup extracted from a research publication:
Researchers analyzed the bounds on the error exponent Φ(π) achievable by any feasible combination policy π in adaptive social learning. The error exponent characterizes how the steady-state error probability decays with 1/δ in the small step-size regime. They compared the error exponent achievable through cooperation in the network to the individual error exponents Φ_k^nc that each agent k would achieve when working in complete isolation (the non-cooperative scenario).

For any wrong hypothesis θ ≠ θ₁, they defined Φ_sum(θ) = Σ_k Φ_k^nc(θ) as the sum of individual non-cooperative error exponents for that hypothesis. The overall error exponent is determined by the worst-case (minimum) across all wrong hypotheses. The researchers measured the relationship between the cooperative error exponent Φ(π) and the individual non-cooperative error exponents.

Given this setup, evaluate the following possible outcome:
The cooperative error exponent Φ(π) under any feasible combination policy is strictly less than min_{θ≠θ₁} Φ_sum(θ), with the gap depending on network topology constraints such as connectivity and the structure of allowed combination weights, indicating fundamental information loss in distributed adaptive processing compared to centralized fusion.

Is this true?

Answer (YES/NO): NO